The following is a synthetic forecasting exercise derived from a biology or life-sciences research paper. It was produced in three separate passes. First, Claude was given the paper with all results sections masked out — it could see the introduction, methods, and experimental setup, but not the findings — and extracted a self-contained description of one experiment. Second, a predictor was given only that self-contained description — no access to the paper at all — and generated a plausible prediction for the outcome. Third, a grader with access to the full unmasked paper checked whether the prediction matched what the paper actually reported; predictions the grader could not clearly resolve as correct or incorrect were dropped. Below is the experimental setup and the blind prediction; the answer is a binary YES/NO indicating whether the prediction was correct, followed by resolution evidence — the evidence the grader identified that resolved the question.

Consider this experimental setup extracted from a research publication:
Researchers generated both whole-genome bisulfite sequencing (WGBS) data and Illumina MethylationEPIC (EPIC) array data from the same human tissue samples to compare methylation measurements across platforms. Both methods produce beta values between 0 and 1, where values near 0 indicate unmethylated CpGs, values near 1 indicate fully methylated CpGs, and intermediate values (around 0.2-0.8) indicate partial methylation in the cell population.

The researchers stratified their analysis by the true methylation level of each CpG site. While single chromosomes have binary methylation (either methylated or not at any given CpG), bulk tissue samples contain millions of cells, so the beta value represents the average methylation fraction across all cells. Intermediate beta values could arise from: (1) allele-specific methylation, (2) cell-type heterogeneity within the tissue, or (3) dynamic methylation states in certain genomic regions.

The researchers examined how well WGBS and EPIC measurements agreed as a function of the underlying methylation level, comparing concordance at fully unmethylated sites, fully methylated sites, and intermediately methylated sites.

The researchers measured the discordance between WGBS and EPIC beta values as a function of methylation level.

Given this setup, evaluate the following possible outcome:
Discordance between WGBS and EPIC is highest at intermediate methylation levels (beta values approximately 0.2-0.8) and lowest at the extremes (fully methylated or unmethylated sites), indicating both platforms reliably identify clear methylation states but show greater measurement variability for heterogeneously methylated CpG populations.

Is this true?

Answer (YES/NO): YES